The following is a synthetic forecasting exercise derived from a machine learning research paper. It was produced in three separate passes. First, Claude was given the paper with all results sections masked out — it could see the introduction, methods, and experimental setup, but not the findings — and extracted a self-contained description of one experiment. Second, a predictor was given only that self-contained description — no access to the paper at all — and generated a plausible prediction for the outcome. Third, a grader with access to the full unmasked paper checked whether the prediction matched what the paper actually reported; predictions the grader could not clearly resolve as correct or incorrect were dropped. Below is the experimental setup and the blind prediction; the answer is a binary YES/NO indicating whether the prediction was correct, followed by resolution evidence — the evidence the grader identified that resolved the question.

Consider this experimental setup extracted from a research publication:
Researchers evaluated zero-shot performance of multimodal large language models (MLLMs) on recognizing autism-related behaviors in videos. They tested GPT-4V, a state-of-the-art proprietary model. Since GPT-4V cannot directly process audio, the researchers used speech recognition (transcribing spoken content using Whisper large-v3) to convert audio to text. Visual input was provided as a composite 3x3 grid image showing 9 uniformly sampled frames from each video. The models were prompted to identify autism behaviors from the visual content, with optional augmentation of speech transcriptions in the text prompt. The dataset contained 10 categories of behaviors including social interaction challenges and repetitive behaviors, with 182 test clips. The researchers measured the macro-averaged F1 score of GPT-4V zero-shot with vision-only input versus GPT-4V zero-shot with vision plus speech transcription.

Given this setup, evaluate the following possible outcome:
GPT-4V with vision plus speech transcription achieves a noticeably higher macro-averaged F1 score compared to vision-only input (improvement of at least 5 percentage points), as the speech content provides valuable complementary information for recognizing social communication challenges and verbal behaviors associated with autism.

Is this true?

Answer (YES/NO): YES